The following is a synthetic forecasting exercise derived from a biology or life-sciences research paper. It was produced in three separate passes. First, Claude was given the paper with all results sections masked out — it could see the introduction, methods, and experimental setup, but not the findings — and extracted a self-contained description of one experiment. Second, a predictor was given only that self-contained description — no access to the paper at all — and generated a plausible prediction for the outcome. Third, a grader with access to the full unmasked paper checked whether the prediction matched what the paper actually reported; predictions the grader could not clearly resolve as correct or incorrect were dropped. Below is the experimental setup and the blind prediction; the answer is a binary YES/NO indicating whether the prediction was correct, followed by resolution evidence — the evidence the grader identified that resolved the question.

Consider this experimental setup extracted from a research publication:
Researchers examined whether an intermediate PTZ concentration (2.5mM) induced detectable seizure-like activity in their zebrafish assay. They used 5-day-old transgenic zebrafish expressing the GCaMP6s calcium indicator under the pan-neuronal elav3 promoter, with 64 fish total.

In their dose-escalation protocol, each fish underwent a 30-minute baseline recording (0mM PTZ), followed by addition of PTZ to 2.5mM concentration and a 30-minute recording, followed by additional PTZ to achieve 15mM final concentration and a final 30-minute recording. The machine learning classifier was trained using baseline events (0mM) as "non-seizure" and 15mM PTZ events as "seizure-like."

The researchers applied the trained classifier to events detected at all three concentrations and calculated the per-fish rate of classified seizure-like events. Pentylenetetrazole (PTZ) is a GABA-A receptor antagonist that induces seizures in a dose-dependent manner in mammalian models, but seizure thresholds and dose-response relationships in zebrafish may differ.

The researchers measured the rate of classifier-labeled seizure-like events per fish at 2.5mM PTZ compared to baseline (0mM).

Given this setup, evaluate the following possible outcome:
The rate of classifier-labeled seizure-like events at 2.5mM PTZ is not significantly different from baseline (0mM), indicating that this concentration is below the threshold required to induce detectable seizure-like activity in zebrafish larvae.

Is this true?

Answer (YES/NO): NO